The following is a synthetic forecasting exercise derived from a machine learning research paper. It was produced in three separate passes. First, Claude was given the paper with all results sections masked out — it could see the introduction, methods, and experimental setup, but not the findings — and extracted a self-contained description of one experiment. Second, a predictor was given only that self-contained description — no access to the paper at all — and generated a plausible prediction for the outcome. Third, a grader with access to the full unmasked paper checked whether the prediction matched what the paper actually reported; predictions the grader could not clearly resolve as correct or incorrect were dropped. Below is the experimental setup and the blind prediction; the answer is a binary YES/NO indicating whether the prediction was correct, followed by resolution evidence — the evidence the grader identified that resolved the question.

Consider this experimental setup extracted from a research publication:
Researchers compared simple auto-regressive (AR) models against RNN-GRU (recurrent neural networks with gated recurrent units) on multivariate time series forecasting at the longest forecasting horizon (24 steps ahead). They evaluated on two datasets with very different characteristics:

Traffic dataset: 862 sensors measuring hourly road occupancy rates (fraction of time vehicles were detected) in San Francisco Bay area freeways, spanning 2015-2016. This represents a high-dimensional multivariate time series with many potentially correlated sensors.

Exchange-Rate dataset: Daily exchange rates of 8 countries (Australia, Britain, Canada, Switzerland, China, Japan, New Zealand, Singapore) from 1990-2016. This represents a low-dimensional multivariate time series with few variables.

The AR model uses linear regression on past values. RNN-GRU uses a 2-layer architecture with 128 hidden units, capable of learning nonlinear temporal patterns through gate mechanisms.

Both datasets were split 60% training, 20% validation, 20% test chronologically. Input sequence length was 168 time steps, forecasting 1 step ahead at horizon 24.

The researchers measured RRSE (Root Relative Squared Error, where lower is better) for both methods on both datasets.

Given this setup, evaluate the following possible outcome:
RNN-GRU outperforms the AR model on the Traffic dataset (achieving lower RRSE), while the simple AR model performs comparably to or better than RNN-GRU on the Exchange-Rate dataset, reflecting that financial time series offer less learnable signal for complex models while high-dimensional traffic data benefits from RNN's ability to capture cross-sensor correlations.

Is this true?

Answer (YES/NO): YES